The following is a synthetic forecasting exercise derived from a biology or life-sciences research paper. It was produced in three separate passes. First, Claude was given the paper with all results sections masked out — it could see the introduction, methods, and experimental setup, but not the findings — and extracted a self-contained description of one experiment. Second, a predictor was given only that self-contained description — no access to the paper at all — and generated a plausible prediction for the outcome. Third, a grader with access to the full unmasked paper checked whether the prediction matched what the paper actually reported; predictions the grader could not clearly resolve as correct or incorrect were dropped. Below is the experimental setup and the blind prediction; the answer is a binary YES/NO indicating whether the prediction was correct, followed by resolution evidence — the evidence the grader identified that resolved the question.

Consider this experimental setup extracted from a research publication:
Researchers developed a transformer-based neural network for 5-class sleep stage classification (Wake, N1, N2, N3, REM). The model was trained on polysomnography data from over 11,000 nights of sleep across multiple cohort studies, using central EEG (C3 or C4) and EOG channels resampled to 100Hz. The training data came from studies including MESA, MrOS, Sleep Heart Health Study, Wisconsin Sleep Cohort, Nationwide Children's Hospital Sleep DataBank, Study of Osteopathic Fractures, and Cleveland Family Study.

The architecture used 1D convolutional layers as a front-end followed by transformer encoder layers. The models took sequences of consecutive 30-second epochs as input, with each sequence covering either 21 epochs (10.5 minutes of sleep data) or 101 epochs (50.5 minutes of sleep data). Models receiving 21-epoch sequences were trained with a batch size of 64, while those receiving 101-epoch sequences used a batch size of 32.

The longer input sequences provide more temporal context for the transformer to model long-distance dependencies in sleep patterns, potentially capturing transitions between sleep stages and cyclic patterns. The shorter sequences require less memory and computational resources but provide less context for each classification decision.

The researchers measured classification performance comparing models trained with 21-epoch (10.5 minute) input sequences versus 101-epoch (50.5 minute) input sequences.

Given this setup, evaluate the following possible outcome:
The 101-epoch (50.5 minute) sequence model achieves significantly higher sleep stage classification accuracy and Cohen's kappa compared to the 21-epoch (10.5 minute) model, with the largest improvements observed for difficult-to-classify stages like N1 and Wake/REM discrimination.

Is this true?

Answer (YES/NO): NO